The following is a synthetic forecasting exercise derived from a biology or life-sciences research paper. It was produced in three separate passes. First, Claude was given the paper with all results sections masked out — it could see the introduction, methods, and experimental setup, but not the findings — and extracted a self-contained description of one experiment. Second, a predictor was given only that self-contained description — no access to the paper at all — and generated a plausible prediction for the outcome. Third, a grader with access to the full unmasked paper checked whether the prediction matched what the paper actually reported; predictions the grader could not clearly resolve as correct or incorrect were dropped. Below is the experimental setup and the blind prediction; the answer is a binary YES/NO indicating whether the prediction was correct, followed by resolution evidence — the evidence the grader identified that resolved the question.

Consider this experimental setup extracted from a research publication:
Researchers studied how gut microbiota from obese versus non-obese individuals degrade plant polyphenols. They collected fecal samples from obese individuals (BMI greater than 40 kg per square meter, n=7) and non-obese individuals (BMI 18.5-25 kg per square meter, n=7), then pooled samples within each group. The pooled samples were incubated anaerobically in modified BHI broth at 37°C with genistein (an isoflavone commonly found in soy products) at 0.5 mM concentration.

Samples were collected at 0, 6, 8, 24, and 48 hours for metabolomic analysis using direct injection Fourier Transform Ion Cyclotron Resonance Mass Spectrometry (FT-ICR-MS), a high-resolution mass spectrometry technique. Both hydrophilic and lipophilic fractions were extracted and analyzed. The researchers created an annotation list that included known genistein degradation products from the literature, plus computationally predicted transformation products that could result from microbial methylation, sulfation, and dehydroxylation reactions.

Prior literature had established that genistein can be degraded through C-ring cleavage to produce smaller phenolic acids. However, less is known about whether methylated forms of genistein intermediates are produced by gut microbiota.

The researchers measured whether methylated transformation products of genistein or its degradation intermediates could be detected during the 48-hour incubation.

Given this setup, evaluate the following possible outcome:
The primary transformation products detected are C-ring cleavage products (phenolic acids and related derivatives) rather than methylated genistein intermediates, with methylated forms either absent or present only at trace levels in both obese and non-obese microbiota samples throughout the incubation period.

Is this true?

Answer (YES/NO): NO